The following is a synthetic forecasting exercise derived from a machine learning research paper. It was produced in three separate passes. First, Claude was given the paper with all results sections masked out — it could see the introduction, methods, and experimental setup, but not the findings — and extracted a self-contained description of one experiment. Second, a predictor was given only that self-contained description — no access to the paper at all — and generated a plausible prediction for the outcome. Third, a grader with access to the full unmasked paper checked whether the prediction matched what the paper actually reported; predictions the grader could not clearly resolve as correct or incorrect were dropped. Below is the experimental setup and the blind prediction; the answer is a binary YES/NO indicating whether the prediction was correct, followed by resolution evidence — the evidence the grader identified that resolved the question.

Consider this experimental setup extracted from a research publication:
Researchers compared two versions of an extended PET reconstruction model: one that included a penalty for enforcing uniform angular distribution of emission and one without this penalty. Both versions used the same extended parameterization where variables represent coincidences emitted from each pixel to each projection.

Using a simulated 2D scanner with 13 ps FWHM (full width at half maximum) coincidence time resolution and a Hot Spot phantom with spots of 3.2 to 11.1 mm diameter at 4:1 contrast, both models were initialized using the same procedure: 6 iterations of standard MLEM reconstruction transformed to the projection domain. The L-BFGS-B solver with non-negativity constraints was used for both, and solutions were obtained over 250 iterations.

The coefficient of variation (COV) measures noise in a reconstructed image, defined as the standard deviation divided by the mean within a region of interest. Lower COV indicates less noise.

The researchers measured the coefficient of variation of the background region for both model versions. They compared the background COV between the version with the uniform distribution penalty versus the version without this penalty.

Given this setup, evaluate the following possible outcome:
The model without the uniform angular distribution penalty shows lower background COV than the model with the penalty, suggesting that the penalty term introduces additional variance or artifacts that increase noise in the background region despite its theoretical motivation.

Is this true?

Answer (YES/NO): NO